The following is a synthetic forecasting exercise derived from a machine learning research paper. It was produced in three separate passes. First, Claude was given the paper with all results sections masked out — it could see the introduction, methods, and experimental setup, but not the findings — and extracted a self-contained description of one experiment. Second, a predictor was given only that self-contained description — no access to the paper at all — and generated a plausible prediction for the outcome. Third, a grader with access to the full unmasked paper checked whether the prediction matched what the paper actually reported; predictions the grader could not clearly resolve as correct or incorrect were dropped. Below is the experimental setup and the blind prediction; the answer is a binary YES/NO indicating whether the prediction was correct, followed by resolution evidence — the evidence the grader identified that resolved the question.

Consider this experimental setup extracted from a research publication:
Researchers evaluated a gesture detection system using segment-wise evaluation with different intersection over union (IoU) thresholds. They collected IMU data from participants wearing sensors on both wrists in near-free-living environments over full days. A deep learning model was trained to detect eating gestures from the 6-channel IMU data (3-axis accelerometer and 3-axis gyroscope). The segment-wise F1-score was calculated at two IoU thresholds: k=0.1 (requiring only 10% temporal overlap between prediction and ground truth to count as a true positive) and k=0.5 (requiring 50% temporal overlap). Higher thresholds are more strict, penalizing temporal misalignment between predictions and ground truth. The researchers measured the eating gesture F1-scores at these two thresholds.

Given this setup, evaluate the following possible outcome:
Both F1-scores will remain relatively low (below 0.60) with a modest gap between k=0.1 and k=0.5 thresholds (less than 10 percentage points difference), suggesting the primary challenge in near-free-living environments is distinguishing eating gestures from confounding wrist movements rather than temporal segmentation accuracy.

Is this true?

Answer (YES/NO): NO